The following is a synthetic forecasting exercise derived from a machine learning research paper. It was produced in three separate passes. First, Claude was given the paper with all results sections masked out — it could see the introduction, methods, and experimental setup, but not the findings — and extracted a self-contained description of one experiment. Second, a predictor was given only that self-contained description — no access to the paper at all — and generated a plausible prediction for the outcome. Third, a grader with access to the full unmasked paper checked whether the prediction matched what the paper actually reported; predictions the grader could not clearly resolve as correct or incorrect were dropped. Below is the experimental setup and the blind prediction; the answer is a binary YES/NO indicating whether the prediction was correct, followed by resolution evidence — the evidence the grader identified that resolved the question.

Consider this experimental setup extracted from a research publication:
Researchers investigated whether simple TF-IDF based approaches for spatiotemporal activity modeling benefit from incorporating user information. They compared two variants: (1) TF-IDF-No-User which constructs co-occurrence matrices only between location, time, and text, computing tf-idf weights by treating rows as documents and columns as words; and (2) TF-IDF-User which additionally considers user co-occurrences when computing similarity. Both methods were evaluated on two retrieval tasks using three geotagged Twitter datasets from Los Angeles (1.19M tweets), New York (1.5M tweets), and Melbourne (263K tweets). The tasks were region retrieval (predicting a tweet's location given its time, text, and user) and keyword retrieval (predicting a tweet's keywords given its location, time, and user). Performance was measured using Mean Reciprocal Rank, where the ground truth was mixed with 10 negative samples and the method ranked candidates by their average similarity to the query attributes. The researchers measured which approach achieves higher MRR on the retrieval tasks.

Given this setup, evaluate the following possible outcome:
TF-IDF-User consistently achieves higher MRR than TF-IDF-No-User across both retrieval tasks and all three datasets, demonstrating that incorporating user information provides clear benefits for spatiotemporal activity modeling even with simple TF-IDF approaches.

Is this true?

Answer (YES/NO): YES